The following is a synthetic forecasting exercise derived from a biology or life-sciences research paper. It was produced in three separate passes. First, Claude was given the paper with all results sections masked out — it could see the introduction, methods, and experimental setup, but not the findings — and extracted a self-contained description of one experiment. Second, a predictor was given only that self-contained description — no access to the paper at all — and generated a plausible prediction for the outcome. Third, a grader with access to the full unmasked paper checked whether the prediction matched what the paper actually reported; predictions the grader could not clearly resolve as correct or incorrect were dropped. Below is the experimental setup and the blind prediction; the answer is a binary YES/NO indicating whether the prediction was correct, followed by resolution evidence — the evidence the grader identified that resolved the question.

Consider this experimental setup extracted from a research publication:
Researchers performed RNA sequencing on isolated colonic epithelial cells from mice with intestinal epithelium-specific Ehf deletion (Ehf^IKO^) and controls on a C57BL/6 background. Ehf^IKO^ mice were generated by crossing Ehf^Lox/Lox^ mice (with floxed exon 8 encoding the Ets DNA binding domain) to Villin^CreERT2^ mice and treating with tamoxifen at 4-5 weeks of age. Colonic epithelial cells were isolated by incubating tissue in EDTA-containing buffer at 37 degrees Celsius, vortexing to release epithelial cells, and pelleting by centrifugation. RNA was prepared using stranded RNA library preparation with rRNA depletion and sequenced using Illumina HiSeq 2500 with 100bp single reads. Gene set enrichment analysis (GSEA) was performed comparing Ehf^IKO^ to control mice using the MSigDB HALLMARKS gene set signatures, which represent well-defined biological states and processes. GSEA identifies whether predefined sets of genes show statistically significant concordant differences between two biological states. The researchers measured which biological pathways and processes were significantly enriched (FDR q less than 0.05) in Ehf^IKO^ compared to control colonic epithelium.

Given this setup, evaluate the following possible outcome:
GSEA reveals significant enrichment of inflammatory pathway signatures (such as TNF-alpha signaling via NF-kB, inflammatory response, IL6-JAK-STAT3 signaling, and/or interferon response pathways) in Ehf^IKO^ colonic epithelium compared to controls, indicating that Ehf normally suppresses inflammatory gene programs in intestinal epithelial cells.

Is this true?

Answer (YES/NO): NO